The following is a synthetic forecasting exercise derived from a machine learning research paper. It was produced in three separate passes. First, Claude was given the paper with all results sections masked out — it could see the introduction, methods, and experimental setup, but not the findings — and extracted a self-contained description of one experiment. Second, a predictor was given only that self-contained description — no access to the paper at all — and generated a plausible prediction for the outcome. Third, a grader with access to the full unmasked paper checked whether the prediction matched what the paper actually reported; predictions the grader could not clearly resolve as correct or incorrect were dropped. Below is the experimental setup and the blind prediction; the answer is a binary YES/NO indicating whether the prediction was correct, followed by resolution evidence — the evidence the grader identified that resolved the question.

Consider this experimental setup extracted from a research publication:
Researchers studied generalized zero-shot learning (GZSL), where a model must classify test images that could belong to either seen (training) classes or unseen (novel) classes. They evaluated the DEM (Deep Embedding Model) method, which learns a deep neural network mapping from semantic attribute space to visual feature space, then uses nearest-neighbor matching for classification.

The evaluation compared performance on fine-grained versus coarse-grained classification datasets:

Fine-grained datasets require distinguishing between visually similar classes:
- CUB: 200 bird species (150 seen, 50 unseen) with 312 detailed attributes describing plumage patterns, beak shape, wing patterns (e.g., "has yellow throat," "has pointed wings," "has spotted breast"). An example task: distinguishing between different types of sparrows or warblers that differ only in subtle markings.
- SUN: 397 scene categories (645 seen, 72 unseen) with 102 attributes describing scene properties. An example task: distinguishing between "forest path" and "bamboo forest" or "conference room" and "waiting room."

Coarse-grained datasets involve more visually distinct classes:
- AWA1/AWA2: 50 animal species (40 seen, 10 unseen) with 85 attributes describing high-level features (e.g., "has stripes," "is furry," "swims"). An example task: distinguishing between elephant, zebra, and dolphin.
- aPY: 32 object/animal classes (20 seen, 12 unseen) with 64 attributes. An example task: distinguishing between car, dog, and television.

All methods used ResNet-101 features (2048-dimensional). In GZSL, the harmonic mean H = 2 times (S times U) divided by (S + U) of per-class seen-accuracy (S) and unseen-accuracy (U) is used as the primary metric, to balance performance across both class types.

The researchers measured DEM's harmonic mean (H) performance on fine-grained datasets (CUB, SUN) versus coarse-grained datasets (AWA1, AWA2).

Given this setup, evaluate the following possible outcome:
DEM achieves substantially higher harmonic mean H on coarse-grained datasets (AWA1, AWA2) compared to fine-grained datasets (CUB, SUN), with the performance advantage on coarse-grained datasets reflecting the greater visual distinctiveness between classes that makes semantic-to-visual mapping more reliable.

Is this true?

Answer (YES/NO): YES